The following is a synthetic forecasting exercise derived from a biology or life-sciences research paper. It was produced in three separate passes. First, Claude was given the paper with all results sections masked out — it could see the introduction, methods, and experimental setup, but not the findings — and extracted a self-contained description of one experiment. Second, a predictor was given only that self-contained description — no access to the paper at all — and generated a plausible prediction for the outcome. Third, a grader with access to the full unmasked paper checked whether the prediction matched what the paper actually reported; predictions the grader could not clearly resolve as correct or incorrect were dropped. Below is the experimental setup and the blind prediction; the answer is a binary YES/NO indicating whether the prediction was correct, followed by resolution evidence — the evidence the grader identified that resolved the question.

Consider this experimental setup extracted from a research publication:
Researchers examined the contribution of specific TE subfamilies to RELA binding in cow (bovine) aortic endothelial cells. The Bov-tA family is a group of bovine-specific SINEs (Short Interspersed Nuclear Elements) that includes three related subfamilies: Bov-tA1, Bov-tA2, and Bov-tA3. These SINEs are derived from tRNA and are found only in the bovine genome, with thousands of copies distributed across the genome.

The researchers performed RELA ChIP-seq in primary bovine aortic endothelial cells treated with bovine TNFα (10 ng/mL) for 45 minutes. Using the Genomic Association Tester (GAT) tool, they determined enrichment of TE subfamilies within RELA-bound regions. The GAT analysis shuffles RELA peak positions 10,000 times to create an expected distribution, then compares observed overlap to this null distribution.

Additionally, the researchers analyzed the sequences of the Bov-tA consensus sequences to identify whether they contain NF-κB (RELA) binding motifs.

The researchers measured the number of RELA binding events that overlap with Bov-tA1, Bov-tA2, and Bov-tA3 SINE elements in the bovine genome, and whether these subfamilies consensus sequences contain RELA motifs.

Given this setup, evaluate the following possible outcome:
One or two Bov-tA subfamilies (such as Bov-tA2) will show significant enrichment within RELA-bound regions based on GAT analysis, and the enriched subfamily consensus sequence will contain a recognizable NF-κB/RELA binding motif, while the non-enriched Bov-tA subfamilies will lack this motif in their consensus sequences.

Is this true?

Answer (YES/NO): NO